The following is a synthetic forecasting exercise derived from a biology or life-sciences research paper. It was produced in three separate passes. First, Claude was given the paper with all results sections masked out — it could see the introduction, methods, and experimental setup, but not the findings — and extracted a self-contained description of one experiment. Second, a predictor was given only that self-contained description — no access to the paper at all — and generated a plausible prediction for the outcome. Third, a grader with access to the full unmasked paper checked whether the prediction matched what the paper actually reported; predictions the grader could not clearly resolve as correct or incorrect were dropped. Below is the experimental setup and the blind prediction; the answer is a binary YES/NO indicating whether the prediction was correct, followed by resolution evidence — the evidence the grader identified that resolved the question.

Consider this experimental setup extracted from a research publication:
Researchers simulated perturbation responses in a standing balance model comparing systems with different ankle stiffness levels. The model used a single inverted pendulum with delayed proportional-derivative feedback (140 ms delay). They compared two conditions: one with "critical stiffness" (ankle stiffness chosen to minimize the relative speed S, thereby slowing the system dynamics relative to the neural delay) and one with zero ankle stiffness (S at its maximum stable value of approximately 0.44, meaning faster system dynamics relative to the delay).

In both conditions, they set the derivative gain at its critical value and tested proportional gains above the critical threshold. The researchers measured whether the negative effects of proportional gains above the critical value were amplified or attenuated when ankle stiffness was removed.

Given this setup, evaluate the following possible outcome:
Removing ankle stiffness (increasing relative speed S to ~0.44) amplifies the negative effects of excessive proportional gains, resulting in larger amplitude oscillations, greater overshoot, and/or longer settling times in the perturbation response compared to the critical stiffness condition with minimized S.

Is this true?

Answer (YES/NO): YES